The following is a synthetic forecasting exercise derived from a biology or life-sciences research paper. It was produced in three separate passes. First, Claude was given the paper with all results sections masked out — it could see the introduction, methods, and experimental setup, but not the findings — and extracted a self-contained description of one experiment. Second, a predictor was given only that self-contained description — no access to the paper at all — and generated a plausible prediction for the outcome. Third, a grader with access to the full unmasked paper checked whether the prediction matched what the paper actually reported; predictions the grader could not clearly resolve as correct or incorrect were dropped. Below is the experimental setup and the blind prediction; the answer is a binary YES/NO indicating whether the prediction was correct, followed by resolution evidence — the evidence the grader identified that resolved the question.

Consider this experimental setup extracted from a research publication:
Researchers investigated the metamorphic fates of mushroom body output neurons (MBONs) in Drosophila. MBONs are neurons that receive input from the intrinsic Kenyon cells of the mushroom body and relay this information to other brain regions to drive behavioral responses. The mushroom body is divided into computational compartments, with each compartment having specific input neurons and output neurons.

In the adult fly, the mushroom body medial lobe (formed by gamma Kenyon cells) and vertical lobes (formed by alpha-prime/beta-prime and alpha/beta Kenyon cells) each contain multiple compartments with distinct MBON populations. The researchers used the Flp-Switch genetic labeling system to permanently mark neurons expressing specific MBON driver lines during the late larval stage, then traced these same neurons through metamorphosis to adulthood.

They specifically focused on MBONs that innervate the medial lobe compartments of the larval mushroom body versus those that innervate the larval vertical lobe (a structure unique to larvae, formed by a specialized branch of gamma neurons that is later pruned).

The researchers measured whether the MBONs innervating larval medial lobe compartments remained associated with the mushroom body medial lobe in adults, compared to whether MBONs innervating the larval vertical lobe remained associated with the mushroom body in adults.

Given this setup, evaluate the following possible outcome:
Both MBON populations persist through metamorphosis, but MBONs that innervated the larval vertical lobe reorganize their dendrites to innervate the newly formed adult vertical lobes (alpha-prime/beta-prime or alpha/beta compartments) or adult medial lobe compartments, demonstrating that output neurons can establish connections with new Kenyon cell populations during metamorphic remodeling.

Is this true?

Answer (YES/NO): NO